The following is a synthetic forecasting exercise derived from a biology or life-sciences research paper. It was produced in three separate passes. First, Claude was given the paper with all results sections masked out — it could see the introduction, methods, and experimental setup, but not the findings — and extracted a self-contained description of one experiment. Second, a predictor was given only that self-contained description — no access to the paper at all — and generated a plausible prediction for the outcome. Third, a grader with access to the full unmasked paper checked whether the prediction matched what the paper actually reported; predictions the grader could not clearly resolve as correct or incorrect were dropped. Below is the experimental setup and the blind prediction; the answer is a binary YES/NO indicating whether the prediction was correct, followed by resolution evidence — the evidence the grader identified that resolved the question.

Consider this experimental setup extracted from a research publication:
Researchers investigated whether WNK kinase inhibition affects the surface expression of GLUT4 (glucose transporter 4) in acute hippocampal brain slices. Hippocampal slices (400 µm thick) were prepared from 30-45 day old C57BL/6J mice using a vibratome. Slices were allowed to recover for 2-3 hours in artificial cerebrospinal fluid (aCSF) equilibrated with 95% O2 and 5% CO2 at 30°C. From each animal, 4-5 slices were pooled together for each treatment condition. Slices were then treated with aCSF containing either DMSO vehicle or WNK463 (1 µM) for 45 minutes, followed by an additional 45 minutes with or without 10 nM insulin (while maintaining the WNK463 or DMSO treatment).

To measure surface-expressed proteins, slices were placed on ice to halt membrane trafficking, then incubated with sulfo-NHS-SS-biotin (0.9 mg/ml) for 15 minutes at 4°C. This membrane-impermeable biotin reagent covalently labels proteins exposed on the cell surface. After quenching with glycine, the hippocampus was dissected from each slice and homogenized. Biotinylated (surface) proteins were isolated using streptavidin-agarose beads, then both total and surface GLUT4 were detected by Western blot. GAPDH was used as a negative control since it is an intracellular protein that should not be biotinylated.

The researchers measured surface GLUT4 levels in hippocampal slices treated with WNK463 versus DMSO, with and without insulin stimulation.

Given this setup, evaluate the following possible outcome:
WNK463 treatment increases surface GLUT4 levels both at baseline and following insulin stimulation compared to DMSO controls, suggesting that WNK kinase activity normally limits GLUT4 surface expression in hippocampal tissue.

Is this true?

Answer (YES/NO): YES